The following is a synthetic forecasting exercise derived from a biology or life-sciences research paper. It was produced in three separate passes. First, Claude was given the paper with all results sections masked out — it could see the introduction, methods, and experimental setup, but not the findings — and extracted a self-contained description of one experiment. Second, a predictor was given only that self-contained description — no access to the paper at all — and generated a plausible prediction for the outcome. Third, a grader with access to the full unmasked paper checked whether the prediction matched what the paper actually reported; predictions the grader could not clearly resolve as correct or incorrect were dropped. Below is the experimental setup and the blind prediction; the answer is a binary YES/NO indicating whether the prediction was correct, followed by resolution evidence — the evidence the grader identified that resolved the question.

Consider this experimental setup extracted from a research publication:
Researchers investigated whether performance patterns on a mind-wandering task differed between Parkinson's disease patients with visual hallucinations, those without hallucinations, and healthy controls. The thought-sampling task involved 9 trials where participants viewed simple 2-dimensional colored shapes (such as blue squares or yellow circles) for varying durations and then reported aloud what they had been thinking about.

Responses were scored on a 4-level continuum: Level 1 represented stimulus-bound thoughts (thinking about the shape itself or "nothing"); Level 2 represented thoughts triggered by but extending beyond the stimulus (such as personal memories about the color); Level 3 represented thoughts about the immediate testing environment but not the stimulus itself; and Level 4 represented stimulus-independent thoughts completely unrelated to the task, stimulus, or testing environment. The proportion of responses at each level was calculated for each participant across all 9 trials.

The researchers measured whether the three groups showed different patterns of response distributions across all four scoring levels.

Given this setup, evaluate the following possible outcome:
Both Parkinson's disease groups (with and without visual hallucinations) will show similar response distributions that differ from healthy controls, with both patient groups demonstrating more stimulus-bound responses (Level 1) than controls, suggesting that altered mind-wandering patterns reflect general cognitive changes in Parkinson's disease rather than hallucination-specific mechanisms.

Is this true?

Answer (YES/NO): NO